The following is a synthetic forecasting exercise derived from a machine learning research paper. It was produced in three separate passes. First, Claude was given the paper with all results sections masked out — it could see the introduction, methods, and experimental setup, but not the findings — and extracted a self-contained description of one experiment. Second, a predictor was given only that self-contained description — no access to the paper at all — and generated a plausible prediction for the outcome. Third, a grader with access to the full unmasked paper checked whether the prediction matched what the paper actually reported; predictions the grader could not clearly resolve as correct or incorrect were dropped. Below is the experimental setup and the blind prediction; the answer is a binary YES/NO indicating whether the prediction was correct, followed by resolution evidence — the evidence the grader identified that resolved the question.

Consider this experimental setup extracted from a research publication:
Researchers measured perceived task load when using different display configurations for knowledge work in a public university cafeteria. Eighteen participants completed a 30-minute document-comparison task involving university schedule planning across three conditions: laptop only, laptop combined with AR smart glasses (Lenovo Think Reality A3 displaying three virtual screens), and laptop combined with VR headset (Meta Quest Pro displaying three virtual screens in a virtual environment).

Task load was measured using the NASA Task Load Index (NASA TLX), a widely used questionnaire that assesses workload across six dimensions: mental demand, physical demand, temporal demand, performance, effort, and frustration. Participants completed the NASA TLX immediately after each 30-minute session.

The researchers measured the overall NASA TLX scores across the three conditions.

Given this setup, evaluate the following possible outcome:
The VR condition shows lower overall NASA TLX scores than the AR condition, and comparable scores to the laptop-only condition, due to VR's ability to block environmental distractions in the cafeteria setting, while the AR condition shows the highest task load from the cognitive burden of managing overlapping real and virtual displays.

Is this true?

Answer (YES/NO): NO